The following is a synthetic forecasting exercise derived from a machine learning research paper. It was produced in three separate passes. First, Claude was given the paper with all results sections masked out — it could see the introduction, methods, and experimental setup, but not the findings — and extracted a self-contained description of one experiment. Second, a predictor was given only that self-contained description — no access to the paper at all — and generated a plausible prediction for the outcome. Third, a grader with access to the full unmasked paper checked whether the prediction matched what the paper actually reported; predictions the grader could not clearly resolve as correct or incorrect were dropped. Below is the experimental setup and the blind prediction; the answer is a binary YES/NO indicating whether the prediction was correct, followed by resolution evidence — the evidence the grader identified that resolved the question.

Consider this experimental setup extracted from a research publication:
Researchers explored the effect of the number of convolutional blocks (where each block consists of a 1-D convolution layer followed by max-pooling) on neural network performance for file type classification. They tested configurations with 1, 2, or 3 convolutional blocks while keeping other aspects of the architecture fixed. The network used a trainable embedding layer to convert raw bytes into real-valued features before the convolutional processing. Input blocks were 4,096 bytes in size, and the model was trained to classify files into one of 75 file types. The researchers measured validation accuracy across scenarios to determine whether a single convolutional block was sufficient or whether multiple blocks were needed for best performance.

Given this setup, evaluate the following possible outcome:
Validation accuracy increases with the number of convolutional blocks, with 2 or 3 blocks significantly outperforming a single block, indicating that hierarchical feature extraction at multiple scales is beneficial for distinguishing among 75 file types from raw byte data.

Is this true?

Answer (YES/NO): YES